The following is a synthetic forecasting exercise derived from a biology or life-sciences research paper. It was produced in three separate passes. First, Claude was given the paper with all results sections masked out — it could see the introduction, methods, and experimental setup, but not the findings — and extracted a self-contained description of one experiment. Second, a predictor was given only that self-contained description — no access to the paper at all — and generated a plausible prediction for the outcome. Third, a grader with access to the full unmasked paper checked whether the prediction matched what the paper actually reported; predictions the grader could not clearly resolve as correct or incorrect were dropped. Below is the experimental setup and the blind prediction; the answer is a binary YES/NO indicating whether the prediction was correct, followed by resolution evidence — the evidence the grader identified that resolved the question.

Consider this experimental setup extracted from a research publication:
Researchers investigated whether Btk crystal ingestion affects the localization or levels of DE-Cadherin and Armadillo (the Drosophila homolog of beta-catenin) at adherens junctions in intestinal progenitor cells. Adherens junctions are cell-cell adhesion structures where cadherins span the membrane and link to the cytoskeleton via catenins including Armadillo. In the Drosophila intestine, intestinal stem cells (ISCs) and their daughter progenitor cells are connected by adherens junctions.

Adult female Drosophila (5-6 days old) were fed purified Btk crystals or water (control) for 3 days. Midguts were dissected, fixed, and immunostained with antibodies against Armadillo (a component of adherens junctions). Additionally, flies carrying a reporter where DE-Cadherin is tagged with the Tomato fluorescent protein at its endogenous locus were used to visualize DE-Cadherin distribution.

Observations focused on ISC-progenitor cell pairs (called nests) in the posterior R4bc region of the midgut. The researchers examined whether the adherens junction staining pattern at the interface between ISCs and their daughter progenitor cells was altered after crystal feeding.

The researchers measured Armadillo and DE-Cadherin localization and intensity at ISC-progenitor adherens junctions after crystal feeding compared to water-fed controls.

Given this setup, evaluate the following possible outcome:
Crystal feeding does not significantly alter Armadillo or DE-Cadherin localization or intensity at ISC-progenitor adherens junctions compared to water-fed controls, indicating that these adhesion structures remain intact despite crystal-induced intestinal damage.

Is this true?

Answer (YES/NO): NO